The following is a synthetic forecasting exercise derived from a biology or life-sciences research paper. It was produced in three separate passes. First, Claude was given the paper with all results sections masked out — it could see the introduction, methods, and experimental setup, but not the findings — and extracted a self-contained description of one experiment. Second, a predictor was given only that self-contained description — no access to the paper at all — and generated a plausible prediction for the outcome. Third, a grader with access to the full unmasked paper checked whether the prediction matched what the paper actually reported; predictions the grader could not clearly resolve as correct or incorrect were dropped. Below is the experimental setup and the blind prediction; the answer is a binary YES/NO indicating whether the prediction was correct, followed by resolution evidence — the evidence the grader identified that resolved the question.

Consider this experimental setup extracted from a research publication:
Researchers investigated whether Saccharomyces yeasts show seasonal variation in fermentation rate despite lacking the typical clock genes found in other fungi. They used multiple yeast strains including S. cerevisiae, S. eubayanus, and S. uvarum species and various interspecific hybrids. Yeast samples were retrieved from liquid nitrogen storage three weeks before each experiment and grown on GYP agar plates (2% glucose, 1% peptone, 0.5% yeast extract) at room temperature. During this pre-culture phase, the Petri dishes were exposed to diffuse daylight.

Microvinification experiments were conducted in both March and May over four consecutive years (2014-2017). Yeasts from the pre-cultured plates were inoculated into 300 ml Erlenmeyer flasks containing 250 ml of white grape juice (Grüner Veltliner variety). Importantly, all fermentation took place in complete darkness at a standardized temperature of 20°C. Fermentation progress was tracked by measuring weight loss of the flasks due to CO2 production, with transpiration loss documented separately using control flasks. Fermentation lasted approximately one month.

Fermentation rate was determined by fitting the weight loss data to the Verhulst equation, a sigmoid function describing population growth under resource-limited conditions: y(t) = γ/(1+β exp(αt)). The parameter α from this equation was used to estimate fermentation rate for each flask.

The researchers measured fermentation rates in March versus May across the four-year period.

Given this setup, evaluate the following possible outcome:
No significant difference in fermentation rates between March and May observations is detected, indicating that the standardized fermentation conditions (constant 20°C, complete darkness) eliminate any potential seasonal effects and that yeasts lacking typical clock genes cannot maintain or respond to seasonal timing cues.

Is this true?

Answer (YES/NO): NO